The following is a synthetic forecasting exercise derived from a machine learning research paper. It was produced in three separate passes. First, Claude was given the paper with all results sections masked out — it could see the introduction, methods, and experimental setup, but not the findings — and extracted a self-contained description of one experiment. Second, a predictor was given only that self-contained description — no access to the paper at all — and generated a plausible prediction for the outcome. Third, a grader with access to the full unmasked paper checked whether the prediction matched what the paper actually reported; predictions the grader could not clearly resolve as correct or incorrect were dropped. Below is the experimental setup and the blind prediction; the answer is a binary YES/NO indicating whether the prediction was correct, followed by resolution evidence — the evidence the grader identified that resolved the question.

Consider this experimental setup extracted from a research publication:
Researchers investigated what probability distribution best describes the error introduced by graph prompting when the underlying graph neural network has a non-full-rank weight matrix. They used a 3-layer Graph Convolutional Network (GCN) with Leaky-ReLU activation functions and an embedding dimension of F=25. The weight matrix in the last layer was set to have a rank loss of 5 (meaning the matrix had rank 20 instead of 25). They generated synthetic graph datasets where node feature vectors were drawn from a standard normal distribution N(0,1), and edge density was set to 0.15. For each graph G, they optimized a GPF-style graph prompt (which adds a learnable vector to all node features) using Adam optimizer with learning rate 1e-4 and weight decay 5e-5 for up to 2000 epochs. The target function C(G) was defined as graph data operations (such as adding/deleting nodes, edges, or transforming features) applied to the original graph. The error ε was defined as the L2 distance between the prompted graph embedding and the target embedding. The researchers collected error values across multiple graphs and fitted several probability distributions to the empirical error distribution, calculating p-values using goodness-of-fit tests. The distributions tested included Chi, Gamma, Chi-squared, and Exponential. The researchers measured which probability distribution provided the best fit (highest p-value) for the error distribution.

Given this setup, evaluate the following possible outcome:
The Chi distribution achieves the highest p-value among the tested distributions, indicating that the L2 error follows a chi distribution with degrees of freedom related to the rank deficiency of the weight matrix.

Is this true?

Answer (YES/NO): YES